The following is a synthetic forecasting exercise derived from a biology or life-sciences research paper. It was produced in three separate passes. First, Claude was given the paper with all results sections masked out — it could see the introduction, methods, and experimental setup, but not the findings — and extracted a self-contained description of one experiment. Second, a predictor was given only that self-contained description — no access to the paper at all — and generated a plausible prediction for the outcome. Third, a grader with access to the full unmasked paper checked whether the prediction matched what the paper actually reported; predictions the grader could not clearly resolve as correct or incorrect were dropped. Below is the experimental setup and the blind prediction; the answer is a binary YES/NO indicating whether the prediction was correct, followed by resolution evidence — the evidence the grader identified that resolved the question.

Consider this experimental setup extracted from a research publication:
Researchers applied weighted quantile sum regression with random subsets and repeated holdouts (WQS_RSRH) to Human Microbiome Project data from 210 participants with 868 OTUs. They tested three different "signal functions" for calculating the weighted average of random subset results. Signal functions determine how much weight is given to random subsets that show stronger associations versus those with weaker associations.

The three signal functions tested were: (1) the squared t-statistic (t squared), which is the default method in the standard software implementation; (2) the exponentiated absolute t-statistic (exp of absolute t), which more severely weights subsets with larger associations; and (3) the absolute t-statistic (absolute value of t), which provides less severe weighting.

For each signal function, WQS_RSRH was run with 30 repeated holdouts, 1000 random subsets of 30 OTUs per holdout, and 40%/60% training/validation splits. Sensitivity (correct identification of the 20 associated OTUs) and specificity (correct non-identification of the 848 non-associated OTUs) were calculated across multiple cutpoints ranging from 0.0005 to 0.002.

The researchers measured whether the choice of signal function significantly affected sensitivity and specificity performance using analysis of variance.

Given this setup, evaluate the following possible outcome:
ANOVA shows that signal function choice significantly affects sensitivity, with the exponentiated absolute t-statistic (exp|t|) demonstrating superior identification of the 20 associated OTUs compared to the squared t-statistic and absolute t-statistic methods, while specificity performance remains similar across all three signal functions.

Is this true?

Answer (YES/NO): NO